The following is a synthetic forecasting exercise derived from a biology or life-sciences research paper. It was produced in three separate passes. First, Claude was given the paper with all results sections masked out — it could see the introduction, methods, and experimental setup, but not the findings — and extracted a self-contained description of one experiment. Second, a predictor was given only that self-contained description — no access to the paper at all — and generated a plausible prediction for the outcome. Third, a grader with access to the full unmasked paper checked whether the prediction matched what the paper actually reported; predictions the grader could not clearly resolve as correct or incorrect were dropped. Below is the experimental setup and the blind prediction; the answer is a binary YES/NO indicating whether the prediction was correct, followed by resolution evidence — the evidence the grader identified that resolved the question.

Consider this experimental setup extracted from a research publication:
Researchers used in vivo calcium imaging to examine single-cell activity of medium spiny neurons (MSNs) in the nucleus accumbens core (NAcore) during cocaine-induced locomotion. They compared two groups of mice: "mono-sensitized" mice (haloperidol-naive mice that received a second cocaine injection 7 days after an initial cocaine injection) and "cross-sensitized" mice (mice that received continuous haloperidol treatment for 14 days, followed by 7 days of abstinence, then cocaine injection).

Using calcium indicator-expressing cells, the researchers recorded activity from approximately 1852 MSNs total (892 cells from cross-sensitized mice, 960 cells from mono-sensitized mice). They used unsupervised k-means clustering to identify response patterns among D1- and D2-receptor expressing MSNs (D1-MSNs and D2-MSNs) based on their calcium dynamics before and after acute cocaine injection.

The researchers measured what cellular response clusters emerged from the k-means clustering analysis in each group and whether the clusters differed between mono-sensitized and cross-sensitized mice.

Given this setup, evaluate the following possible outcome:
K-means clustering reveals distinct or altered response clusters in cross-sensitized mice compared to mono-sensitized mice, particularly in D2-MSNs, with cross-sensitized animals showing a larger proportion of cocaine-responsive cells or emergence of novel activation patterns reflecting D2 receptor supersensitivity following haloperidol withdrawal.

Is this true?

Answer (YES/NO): NO